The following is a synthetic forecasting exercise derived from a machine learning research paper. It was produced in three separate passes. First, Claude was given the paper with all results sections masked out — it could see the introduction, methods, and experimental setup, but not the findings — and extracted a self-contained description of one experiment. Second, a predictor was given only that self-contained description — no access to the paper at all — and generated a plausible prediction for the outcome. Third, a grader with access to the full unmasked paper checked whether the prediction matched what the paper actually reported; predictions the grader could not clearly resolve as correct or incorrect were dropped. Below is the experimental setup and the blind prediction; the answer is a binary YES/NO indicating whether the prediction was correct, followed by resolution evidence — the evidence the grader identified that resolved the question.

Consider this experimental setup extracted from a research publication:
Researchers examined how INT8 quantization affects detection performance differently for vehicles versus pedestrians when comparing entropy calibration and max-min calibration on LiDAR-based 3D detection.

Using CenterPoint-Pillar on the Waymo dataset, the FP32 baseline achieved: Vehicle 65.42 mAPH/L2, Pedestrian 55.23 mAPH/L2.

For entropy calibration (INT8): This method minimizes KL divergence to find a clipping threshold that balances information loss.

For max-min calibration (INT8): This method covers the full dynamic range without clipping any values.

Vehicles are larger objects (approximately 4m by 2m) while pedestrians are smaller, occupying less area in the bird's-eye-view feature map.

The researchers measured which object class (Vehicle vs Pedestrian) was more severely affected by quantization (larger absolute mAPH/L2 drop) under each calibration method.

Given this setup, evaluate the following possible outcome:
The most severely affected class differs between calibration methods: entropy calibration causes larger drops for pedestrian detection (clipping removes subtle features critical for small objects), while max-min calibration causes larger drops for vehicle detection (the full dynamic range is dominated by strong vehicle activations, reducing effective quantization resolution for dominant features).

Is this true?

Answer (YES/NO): YES